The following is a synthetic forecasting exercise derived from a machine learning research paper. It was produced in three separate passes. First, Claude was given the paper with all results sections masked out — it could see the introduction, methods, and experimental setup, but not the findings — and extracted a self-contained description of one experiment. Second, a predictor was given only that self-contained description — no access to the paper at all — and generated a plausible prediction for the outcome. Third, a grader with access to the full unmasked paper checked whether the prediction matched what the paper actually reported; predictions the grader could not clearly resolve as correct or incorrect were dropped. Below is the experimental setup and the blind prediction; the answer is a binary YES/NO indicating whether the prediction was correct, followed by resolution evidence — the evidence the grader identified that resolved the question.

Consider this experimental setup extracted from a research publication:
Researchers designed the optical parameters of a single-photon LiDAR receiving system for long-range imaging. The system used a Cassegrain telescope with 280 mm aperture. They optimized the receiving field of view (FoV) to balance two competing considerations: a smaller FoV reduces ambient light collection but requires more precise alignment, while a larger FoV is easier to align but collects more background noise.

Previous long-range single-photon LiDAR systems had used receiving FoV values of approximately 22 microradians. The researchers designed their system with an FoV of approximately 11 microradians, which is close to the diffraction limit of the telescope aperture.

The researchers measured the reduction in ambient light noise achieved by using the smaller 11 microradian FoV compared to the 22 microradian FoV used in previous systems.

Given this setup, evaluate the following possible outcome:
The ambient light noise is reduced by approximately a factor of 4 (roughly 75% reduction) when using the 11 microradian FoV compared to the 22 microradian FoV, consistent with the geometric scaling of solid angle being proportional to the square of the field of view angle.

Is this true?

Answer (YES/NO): YES